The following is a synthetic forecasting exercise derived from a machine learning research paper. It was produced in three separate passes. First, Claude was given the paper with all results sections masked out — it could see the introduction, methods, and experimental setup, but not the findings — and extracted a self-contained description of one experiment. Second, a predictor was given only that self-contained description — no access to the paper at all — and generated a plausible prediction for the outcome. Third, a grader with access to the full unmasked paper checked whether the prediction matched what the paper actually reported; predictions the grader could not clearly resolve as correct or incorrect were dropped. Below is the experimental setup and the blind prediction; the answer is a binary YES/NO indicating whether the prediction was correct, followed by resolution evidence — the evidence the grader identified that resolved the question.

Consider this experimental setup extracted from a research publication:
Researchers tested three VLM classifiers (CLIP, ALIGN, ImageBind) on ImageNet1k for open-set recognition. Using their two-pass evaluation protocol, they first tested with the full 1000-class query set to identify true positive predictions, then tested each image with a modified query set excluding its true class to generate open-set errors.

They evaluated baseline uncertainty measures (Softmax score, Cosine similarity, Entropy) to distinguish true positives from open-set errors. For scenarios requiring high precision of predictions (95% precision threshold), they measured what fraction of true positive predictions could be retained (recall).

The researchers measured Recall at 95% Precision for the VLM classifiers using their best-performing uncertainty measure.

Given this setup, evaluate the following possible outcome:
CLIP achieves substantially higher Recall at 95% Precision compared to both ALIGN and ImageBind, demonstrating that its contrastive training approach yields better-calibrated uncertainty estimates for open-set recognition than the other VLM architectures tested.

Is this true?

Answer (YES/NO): NO